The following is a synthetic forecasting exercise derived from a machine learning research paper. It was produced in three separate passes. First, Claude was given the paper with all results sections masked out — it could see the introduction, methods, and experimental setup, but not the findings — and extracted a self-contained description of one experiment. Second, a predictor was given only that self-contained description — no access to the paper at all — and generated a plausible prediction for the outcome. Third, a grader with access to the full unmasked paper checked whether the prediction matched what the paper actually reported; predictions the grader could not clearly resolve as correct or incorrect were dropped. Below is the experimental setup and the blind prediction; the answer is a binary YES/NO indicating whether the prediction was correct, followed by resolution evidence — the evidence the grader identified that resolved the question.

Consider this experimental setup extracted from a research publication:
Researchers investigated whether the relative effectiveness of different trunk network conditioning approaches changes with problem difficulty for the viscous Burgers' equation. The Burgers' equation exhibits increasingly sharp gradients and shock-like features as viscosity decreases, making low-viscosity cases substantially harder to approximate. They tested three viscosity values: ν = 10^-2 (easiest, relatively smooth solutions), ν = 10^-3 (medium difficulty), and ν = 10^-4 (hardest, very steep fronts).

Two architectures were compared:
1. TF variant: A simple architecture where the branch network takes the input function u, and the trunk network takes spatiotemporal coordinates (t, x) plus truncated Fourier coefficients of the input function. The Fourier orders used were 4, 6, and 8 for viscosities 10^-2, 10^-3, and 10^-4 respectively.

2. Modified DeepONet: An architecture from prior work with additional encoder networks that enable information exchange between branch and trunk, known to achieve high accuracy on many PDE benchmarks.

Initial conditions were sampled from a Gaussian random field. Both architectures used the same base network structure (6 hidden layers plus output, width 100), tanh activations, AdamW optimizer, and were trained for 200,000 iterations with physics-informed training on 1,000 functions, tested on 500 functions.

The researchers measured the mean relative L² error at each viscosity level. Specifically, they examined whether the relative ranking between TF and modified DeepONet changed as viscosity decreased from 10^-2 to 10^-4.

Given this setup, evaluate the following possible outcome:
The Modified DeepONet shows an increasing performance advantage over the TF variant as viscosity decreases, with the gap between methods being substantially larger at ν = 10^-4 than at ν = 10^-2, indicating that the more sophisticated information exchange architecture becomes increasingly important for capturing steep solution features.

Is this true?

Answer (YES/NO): NO